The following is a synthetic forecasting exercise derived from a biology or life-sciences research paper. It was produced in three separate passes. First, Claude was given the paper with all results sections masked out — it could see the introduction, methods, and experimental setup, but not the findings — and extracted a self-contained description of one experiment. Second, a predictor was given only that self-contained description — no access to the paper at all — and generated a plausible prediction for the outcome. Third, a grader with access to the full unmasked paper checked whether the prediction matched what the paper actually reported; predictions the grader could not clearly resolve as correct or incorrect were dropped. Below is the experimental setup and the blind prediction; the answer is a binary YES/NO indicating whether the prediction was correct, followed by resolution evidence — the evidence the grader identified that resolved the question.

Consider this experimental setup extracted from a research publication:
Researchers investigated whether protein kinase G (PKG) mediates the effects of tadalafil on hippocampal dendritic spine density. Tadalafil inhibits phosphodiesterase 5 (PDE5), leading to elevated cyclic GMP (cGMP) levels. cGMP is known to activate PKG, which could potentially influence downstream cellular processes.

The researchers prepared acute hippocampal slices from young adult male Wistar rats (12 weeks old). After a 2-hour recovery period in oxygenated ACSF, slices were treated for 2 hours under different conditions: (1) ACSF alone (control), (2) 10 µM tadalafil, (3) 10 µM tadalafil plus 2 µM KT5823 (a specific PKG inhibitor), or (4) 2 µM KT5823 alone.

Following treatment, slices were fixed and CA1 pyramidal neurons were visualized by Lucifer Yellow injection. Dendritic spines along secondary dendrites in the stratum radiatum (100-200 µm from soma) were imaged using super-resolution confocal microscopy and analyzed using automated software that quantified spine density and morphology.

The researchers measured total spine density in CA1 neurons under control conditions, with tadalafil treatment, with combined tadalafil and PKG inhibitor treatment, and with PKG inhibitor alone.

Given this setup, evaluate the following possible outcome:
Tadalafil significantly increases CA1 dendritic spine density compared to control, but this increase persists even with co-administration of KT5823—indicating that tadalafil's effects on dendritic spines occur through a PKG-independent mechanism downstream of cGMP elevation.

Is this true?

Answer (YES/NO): NO